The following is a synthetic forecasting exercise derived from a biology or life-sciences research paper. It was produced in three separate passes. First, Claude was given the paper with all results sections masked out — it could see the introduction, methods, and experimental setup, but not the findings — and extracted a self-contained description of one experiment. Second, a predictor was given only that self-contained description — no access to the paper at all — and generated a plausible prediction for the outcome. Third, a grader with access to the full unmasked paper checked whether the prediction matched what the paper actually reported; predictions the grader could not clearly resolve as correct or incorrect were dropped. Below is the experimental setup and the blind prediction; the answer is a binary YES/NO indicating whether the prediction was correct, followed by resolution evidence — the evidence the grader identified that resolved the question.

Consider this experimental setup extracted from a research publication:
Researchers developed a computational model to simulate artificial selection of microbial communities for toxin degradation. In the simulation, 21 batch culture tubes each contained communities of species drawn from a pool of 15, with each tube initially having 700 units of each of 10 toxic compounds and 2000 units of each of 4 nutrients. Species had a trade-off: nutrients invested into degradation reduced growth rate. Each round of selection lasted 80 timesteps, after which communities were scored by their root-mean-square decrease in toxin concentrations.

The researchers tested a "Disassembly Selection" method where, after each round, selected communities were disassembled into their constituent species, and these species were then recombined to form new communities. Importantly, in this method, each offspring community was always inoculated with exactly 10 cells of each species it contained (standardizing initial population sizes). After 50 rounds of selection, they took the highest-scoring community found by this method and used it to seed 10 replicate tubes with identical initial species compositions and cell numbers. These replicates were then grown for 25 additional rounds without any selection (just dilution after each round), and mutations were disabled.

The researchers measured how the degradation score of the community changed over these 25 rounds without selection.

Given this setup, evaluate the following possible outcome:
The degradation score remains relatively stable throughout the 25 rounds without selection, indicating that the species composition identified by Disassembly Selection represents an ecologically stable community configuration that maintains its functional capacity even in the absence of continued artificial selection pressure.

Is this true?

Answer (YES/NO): NO